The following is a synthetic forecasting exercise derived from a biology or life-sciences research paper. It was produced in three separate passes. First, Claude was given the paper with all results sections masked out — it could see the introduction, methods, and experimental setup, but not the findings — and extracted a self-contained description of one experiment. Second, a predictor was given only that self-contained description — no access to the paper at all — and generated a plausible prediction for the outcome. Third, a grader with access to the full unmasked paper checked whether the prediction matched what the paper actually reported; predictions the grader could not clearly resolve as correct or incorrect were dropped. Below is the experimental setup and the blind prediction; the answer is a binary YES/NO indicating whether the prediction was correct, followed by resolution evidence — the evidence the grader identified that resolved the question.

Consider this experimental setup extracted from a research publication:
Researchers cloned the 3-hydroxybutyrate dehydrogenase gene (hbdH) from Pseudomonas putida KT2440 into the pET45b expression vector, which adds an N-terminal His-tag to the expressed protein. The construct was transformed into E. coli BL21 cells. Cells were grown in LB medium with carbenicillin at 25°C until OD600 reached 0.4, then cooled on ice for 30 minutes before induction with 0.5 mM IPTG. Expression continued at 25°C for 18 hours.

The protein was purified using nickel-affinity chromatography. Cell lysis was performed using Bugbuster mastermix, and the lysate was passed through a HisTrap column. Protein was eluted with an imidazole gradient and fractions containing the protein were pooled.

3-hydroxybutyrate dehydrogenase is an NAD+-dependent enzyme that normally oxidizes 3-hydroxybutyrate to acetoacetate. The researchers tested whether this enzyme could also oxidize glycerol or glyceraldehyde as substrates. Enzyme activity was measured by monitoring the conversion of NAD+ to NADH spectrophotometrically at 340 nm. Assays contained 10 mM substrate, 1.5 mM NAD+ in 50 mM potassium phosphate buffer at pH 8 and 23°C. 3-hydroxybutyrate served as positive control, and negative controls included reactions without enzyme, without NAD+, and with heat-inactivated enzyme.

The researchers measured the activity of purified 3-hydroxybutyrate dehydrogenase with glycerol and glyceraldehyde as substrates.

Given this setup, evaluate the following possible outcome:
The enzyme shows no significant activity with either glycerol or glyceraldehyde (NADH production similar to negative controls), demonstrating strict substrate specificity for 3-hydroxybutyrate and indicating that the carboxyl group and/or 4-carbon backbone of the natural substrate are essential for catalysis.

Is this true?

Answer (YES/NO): NO